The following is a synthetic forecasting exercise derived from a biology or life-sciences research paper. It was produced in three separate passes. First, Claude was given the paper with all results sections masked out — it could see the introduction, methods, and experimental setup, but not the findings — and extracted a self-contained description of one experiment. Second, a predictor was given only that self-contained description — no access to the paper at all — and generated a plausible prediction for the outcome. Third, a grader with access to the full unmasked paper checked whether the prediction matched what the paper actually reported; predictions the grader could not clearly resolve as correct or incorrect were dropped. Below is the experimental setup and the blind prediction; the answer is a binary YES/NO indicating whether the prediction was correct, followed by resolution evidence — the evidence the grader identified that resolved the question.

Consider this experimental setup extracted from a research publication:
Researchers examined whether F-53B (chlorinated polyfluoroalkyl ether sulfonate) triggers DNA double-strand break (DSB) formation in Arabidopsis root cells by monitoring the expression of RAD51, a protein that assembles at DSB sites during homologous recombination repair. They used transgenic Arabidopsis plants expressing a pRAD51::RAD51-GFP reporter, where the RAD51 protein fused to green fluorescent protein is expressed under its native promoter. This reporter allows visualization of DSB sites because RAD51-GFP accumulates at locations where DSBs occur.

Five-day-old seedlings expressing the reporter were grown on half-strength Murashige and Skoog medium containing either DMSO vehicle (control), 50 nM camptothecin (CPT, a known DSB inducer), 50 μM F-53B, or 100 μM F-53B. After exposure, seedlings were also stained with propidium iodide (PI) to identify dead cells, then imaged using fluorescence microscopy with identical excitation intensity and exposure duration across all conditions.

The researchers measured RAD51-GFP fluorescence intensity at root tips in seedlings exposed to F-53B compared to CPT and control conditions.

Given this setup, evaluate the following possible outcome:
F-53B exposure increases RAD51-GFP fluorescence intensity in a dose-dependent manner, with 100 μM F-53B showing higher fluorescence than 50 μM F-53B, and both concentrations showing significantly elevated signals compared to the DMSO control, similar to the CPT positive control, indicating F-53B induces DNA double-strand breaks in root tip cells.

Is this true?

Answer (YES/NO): NO